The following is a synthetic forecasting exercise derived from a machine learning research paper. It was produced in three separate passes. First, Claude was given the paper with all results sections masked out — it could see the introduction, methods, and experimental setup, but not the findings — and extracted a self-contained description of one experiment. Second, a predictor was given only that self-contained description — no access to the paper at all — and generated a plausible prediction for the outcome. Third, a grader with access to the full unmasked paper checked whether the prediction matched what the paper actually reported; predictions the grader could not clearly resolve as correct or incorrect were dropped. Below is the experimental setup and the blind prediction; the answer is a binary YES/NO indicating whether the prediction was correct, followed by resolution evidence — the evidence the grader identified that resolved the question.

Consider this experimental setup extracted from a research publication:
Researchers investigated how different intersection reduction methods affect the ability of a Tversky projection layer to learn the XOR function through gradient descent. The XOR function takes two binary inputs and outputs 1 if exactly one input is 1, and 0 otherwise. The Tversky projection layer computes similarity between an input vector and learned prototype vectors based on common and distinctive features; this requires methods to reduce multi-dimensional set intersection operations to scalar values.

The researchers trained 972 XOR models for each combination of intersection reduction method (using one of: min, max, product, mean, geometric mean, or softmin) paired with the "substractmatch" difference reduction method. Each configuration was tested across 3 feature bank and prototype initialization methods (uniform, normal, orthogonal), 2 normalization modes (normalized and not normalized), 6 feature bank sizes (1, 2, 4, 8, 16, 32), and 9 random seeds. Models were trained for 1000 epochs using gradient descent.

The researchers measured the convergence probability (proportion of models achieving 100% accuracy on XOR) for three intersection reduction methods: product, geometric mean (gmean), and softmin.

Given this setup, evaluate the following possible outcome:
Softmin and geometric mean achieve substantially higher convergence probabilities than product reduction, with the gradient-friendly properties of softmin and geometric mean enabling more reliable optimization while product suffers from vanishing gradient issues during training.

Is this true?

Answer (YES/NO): NO